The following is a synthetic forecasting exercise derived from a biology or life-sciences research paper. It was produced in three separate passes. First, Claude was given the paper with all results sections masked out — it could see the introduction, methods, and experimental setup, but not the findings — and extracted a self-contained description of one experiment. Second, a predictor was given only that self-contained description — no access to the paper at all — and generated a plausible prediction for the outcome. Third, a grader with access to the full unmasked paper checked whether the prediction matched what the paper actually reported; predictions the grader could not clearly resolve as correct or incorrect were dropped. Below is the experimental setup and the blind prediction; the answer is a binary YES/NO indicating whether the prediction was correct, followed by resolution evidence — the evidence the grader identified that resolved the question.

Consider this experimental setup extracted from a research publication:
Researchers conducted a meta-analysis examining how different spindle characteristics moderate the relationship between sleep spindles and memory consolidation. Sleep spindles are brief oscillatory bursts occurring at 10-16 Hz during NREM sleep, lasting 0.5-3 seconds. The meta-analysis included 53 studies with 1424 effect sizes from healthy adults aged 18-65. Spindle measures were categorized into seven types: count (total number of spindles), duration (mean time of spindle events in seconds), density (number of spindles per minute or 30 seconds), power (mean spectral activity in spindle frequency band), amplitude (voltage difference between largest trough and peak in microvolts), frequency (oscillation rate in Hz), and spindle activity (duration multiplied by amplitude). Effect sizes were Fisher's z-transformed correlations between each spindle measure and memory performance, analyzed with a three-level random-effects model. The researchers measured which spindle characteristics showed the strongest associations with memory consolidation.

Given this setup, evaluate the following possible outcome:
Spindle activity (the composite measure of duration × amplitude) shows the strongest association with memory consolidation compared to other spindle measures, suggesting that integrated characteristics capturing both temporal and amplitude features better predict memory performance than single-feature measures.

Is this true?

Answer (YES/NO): NO